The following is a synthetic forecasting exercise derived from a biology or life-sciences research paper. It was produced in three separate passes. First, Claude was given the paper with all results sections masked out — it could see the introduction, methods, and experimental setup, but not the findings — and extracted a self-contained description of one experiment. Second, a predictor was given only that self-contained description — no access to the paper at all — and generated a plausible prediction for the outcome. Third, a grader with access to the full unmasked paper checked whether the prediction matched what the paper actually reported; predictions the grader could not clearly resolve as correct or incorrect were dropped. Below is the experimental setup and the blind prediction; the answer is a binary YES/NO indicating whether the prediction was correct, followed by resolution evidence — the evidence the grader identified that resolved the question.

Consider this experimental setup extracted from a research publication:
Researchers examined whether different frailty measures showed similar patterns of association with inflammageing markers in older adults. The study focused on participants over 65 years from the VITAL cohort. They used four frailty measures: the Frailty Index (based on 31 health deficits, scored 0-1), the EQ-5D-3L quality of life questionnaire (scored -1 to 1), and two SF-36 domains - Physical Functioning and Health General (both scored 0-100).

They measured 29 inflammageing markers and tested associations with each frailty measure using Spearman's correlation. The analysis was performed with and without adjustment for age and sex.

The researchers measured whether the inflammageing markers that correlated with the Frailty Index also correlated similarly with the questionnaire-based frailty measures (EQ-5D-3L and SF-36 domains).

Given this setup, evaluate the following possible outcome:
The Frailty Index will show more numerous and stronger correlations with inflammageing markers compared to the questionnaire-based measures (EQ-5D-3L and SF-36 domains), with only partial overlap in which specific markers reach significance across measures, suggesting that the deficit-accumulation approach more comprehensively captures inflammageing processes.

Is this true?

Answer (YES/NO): NO